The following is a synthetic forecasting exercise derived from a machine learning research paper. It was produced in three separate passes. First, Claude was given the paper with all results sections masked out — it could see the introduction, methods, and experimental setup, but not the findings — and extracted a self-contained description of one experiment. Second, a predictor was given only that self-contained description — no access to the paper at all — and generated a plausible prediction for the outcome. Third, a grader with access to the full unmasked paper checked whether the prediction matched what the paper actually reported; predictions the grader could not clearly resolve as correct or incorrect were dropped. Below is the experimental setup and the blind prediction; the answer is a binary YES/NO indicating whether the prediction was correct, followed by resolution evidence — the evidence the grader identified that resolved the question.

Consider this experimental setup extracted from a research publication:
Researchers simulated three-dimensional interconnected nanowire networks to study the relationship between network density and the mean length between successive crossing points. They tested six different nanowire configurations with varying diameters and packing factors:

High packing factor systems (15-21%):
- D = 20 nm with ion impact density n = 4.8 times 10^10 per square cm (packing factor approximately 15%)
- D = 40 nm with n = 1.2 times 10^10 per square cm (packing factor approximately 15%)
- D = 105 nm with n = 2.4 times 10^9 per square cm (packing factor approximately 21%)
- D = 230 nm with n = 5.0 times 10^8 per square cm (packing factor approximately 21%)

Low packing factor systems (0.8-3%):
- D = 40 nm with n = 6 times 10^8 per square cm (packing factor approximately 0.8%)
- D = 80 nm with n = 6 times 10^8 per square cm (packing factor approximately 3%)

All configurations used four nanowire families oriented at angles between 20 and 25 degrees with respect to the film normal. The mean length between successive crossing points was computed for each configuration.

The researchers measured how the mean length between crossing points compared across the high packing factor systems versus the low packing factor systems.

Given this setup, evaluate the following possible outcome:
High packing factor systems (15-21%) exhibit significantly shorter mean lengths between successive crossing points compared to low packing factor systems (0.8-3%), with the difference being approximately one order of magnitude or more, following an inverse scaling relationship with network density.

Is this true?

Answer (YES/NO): NO